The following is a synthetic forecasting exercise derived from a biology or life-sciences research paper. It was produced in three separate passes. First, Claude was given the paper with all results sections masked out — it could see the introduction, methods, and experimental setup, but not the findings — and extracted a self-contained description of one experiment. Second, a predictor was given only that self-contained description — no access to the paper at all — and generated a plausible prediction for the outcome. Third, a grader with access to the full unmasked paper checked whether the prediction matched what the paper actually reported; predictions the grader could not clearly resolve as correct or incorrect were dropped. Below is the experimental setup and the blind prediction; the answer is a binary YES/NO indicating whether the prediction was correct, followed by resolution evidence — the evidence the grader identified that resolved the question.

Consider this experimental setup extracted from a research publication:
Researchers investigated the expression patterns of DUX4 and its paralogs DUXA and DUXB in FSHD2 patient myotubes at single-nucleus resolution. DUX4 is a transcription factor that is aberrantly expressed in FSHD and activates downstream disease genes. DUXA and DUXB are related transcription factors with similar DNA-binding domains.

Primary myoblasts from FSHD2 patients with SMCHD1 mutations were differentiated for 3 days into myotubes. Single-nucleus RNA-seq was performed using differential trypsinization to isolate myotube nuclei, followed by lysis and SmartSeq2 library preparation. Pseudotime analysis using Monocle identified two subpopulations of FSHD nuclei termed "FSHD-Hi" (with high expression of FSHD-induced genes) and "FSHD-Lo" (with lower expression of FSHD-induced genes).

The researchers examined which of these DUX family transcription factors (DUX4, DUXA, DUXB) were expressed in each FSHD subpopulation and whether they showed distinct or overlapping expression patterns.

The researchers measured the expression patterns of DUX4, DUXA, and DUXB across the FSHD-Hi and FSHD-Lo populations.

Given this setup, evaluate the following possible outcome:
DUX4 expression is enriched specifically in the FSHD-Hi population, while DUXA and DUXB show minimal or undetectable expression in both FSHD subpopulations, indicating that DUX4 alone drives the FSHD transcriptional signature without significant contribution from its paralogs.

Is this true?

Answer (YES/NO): NO